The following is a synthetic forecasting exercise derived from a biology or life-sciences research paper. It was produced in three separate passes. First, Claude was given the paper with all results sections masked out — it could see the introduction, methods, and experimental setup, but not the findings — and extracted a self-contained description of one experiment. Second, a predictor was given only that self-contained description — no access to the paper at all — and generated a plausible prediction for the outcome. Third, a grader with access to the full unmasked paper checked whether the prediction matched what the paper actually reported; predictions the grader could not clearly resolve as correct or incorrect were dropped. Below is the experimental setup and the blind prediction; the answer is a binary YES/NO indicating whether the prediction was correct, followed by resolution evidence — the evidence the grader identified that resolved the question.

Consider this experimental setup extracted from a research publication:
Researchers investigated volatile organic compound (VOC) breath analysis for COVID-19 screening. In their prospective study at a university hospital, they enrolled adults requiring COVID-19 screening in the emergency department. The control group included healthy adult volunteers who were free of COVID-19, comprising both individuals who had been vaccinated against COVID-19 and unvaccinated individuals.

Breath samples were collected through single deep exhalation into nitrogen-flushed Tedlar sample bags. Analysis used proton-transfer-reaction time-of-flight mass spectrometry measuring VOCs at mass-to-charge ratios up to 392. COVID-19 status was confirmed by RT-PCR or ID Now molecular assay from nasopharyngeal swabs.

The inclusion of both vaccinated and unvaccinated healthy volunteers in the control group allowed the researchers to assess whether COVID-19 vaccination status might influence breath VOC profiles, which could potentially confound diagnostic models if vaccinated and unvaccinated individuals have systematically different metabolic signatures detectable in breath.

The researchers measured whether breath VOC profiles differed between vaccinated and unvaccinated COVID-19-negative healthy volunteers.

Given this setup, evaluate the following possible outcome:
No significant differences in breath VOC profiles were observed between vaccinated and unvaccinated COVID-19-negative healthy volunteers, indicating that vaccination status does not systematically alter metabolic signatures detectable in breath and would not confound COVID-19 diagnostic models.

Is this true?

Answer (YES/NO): NO